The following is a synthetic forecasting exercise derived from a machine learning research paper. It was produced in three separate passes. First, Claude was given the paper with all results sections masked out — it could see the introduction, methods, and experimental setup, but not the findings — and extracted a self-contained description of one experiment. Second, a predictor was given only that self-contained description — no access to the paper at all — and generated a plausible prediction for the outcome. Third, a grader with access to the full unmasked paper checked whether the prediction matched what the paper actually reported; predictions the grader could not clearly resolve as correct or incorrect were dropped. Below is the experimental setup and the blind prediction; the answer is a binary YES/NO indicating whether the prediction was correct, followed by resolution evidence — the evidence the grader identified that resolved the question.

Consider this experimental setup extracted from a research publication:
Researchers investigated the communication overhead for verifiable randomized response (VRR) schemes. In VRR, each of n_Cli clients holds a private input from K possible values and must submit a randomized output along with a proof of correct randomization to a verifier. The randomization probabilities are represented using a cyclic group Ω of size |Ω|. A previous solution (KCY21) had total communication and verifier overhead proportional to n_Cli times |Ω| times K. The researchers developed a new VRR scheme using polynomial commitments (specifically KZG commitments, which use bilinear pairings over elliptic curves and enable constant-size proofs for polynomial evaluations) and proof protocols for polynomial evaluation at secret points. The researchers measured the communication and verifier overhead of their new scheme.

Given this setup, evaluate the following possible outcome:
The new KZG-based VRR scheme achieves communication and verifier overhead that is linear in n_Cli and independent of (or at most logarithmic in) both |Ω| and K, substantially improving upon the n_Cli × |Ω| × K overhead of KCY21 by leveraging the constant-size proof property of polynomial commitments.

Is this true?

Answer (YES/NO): YES